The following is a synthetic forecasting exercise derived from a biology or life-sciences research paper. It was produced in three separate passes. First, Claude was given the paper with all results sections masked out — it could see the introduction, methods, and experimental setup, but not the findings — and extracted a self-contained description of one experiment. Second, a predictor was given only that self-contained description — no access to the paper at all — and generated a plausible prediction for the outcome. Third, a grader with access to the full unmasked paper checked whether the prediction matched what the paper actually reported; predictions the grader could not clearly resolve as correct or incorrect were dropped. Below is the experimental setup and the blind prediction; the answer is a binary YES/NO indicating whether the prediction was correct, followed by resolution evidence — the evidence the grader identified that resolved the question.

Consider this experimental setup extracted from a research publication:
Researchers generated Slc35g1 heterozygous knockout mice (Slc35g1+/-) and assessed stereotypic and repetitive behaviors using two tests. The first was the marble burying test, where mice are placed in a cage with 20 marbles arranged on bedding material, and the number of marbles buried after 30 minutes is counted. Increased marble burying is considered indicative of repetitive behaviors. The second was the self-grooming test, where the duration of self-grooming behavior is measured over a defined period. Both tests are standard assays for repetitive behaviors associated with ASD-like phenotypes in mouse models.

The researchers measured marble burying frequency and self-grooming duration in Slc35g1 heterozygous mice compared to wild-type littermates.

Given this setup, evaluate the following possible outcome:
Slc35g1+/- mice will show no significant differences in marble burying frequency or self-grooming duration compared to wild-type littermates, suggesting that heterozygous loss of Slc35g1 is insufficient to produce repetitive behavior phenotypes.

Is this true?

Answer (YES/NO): NO